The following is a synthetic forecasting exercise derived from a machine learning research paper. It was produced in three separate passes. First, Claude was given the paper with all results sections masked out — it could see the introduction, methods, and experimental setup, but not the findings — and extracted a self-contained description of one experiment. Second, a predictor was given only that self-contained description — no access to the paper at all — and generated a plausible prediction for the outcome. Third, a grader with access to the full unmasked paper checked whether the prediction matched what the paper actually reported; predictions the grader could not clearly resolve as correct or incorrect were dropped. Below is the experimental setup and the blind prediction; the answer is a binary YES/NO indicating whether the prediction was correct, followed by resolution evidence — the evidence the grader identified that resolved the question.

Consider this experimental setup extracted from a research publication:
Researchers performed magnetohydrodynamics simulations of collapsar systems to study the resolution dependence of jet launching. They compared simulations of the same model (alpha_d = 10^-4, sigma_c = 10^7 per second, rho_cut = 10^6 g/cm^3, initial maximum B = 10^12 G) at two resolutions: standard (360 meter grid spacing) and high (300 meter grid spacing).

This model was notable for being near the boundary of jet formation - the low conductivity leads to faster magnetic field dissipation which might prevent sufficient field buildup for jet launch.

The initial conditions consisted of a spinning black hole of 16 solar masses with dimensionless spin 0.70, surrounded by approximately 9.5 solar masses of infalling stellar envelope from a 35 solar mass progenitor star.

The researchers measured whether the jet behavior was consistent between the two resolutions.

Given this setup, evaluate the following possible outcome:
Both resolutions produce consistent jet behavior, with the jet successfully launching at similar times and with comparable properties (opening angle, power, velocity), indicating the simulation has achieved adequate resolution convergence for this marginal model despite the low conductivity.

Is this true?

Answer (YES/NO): NO